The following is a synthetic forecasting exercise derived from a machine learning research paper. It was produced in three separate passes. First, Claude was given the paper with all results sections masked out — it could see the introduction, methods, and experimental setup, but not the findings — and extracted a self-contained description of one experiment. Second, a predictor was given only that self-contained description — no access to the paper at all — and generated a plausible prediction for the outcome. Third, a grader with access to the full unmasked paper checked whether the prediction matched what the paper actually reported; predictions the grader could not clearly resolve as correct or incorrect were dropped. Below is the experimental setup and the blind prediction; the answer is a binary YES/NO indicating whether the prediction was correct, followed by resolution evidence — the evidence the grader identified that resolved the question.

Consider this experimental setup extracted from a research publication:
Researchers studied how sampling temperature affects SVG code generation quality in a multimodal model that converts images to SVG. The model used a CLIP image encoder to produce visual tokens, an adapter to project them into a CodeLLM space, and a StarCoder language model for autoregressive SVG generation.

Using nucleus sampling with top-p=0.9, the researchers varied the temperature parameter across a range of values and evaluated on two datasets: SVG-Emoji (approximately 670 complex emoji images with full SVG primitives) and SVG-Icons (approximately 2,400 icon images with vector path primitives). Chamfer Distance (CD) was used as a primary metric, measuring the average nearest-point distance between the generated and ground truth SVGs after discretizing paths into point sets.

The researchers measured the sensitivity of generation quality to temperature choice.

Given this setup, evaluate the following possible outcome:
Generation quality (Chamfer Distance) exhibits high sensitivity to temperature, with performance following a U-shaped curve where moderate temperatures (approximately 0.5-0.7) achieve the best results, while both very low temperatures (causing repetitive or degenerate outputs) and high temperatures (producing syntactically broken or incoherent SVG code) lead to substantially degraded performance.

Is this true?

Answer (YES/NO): NO